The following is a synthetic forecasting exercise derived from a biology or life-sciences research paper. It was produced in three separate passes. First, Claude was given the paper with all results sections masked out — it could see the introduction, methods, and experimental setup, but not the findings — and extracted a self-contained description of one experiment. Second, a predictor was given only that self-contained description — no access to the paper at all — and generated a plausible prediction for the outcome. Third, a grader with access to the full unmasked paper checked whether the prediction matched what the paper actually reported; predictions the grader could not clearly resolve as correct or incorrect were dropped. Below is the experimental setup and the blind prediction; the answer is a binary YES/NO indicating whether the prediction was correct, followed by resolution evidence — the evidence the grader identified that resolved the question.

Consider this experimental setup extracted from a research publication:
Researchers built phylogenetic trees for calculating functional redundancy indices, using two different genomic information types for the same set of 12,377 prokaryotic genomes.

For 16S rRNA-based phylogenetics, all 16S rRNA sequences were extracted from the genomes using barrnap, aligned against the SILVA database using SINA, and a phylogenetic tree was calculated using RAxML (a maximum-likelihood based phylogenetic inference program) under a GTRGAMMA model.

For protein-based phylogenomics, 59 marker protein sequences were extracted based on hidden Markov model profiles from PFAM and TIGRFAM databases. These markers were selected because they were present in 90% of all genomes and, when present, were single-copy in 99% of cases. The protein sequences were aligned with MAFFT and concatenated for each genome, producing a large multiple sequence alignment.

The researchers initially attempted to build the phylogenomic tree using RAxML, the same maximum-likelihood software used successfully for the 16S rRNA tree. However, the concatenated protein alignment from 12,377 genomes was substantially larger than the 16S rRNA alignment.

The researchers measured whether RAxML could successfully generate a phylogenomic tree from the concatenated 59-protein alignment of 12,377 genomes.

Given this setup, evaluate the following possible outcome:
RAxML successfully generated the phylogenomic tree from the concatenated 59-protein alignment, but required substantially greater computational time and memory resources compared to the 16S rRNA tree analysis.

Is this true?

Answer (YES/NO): NO